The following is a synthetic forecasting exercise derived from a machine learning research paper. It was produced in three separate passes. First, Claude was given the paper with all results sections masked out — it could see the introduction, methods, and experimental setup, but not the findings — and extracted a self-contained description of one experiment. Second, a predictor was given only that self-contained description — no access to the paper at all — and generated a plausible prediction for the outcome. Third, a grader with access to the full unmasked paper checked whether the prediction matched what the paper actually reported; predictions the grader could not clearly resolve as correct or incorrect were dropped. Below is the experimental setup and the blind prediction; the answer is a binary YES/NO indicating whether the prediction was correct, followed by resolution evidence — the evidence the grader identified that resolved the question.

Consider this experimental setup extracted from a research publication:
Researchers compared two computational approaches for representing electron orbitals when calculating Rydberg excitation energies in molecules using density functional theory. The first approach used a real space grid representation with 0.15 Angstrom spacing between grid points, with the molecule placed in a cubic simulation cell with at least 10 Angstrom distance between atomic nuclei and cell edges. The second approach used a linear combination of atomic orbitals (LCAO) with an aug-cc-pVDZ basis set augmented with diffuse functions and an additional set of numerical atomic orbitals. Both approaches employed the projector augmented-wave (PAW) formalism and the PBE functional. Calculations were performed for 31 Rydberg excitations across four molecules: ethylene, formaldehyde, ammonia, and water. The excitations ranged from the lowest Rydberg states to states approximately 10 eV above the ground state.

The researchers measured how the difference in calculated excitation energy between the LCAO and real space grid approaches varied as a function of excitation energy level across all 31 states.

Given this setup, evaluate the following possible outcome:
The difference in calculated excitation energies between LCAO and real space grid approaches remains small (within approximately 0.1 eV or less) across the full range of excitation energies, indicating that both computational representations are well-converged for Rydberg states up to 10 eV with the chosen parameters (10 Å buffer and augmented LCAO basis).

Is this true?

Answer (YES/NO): NO